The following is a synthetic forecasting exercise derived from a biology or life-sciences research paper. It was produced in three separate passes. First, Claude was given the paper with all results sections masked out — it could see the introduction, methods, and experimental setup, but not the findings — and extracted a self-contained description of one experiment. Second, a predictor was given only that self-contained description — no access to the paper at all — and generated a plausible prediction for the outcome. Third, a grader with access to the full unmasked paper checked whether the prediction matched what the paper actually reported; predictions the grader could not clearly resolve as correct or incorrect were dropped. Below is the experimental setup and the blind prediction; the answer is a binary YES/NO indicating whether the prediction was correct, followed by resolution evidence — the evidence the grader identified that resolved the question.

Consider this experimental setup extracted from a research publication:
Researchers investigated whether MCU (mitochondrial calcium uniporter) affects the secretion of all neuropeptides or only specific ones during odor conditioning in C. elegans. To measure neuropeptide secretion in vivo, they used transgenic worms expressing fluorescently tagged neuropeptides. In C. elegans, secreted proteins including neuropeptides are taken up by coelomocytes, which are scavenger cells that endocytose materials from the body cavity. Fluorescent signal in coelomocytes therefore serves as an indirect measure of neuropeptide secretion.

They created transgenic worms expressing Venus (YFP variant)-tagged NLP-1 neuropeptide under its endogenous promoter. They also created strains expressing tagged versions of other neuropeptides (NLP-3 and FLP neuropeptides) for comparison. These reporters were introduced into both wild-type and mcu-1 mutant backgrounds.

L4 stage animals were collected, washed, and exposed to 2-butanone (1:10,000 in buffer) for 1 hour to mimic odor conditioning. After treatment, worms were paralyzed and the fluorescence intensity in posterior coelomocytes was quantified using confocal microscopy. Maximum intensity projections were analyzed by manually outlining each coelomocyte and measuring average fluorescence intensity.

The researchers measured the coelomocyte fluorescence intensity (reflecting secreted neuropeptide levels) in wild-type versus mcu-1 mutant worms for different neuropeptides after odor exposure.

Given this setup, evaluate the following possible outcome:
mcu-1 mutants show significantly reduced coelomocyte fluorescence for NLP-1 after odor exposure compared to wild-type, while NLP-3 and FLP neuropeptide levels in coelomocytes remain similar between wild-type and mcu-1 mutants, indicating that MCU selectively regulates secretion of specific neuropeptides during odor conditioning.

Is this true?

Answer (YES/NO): NO